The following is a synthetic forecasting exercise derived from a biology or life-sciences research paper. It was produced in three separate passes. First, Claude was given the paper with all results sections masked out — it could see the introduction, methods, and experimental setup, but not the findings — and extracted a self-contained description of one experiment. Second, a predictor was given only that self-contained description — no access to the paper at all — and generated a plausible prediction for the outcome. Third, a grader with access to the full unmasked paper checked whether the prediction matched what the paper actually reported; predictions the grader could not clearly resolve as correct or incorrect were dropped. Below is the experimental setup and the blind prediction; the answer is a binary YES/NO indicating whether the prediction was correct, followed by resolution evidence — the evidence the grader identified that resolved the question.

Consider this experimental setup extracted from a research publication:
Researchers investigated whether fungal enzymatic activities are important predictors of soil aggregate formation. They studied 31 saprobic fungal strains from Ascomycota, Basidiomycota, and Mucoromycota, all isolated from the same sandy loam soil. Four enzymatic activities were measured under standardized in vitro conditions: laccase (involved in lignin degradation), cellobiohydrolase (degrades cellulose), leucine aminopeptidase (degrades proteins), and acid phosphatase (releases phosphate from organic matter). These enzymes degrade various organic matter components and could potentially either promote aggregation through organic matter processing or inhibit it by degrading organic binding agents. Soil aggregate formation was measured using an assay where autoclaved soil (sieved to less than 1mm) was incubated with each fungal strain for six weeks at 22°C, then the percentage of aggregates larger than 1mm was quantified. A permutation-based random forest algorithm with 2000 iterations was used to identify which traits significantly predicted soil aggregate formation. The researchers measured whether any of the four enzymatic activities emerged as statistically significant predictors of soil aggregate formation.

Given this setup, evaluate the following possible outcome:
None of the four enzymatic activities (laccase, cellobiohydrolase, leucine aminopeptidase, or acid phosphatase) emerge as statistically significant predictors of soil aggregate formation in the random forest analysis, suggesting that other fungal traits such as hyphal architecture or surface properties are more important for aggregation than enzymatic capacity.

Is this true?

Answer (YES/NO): NO